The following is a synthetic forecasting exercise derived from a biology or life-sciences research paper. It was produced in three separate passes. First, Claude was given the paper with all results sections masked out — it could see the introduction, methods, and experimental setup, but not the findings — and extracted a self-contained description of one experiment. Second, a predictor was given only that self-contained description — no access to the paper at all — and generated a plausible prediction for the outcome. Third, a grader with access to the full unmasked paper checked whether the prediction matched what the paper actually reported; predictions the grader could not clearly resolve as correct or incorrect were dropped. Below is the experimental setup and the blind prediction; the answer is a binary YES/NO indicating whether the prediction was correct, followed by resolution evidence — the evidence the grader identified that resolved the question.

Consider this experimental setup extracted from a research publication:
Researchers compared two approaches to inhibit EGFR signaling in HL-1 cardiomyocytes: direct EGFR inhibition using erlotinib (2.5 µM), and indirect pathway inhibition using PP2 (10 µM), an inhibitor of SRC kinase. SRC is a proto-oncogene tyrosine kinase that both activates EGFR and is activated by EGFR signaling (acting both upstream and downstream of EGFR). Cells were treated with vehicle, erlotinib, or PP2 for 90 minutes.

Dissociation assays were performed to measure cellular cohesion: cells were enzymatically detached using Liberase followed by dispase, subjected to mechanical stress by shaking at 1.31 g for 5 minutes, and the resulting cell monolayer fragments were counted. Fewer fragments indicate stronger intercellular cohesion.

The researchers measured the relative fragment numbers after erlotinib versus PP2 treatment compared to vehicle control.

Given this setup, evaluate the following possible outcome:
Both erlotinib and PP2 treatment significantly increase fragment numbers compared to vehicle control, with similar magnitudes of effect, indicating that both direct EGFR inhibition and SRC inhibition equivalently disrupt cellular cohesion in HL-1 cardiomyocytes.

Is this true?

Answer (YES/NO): NO